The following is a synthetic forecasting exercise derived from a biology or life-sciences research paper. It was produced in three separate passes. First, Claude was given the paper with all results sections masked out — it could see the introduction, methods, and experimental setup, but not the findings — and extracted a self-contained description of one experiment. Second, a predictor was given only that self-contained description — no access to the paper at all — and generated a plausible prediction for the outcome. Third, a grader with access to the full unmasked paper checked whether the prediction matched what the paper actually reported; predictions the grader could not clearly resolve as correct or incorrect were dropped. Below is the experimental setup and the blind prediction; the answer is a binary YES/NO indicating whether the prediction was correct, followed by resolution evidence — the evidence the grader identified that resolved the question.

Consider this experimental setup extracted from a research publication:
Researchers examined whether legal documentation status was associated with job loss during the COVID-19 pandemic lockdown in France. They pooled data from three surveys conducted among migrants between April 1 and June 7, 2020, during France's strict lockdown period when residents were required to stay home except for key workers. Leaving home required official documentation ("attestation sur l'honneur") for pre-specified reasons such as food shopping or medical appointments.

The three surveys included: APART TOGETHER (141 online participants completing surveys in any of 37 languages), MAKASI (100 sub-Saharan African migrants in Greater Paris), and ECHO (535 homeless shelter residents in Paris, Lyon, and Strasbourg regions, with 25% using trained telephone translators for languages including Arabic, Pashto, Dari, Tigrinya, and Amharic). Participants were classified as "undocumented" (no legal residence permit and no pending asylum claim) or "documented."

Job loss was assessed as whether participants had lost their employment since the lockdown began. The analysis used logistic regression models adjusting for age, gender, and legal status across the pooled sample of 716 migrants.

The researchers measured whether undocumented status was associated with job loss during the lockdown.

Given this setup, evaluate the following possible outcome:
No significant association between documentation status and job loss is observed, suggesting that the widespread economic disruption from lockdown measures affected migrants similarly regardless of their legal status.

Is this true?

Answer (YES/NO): NO